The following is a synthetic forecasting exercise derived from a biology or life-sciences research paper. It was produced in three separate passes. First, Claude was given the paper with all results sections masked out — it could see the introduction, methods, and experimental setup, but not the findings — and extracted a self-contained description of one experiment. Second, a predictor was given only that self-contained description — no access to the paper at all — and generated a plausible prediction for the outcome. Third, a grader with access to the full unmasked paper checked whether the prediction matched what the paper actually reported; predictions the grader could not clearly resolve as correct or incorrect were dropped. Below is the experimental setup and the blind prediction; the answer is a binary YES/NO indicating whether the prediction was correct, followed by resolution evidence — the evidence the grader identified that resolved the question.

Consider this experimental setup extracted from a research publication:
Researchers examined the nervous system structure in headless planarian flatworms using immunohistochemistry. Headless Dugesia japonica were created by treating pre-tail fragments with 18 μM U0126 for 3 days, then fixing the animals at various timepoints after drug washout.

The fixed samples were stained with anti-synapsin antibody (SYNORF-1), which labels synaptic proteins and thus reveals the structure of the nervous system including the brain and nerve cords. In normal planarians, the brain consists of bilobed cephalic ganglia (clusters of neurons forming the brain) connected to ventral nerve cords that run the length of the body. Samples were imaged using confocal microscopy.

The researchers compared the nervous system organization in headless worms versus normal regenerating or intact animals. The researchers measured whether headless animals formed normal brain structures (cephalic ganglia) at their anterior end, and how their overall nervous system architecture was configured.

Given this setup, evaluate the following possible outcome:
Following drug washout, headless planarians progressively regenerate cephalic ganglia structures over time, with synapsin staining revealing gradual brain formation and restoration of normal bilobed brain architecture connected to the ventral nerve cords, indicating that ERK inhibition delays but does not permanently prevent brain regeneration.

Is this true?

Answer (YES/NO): NO